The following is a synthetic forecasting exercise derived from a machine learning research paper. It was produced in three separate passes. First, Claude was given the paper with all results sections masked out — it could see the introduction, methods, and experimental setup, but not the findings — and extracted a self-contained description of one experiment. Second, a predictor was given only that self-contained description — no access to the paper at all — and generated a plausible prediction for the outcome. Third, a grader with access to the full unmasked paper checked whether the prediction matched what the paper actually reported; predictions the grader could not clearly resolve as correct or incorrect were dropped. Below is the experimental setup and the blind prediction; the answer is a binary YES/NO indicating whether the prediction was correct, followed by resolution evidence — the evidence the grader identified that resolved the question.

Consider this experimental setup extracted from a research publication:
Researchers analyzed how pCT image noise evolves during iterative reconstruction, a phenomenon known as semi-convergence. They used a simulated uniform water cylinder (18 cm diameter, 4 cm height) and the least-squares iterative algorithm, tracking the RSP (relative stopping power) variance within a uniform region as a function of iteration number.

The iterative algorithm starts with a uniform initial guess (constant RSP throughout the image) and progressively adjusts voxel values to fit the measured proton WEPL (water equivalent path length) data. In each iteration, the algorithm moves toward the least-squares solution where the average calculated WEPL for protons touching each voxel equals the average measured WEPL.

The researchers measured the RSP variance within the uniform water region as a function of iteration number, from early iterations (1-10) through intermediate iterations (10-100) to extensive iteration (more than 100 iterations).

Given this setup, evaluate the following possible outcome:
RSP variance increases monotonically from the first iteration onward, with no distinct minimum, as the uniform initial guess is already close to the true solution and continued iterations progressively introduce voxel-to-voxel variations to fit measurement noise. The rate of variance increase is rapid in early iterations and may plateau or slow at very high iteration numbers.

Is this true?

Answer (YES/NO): YES